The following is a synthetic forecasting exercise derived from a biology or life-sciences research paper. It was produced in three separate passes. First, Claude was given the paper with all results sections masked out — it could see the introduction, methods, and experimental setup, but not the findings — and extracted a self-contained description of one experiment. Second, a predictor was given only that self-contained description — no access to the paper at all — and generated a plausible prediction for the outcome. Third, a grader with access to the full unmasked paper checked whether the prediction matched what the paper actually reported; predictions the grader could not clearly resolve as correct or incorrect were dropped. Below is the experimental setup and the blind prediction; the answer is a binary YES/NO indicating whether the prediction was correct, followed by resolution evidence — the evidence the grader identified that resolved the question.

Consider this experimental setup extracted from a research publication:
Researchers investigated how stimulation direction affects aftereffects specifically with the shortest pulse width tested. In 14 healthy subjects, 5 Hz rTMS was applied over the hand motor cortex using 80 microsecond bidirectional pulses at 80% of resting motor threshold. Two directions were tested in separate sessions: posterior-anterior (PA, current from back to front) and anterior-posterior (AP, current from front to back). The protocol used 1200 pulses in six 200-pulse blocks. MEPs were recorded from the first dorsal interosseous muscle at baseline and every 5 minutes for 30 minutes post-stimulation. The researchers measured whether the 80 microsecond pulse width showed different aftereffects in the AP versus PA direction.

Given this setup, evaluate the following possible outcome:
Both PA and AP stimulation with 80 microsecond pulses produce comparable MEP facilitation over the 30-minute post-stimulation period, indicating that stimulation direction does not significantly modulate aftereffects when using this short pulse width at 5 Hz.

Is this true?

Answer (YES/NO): NO